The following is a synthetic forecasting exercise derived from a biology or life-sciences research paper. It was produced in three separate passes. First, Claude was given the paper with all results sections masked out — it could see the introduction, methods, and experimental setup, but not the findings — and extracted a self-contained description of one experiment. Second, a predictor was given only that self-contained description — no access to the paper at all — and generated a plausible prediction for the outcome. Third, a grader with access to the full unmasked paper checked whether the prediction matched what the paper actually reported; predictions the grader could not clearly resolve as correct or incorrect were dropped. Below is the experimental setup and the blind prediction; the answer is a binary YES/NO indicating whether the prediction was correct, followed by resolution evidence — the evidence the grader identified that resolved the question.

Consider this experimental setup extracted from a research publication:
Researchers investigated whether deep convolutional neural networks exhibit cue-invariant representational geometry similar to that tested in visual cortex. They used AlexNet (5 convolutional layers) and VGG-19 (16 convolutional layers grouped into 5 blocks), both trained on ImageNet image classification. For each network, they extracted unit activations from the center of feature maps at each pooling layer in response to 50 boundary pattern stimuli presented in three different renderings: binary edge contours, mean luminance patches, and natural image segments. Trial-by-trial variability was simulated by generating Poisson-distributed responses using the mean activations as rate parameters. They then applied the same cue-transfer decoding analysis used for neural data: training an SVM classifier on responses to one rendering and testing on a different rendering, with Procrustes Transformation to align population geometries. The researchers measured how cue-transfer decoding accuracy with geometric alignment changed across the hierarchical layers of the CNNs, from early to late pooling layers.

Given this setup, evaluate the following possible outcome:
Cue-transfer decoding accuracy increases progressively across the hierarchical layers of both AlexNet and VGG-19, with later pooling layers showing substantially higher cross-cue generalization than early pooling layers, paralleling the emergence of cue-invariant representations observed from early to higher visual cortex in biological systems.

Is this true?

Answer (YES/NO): NO